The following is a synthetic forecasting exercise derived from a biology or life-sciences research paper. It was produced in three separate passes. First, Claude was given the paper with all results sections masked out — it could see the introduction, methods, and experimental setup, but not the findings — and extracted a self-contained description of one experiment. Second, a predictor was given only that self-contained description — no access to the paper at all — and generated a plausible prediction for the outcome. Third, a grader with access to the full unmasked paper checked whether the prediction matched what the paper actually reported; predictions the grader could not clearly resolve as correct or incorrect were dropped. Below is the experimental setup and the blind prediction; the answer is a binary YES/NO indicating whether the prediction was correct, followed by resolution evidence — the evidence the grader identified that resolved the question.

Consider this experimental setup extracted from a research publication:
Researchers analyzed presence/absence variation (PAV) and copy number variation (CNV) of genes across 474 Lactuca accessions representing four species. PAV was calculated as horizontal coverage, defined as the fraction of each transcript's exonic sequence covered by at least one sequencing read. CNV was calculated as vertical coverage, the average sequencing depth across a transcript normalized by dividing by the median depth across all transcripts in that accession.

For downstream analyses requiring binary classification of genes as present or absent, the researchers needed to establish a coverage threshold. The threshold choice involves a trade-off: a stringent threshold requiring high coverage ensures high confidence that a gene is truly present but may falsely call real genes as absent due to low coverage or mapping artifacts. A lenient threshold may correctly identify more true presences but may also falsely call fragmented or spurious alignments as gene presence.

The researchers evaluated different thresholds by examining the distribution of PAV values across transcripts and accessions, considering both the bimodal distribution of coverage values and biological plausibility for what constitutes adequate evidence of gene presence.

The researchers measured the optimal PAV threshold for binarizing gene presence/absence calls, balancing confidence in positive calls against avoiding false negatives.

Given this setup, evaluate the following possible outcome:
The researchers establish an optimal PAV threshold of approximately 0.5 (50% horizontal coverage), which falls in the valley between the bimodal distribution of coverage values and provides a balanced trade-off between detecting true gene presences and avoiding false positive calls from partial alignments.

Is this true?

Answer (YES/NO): NO